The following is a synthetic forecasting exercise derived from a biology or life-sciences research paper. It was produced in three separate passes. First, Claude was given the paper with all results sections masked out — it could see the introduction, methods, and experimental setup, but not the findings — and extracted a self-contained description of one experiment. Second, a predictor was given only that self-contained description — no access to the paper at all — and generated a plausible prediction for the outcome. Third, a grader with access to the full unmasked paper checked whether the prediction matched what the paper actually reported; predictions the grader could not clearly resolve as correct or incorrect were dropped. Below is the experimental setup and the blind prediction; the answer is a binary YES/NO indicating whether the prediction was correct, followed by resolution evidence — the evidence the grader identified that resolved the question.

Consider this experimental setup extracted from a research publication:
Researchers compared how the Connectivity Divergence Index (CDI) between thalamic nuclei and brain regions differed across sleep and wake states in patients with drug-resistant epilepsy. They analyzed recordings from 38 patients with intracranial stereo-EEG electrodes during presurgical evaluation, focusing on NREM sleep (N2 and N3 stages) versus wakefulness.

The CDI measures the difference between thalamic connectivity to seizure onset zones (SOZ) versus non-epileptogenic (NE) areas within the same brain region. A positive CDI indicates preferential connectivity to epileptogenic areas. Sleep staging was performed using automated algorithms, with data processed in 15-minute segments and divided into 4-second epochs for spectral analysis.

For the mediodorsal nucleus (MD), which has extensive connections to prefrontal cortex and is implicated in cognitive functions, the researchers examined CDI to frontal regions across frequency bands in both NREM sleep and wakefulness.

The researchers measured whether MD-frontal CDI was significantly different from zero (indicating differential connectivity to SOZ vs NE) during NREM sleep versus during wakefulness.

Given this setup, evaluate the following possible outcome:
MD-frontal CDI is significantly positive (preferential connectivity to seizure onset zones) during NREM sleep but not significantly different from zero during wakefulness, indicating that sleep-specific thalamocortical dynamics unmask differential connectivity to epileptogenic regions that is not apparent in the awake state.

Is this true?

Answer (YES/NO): NO